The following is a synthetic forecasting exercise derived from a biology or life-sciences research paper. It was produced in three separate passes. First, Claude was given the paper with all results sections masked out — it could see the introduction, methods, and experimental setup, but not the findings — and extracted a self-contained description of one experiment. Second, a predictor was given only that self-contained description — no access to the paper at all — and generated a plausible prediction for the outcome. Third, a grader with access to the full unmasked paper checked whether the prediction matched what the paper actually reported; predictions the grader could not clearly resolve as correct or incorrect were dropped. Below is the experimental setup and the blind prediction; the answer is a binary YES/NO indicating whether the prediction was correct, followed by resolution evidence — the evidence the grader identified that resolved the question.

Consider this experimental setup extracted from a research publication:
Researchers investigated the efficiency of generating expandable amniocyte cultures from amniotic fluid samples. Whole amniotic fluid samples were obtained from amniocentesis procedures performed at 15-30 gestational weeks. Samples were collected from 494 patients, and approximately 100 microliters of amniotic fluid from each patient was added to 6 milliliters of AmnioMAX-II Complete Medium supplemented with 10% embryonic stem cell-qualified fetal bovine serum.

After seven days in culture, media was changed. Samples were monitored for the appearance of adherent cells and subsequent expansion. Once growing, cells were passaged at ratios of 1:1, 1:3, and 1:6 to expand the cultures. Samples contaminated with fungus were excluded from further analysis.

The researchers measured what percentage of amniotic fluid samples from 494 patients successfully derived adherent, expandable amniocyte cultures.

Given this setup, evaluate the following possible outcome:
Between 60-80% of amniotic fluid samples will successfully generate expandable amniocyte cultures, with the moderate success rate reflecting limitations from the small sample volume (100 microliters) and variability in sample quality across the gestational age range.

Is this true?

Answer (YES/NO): NO